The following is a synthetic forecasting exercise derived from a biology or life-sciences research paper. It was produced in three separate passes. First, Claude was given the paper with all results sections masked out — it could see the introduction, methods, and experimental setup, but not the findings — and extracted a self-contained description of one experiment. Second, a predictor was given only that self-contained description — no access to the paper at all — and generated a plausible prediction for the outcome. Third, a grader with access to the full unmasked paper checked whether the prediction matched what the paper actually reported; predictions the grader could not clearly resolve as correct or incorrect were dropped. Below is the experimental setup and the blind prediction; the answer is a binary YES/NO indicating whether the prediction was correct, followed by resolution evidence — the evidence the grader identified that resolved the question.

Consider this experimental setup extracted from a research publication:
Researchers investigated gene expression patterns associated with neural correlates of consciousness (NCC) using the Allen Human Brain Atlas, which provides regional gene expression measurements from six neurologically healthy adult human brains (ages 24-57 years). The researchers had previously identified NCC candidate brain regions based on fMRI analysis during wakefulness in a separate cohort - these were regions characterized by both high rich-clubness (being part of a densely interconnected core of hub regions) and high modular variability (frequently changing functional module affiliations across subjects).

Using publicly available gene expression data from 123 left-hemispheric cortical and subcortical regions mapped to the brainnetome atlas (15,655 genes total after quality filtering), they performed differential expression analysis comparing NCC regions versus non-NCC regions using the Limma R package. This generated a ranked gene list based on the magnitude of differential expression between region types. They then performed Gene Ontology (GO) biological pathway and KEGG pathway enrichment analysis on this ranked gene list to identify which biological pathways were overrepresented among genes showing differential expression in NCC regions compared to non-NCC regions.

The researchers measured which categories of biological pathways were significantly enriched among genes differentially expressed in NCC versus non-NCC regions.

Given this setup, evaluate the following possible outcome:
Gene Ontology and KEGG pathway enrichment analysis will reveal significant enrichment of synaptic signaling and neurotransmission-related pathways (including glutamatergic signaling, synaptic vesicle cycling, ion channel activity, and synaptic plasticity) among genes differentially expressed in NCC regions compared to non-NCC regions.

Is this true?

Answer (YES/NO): YES